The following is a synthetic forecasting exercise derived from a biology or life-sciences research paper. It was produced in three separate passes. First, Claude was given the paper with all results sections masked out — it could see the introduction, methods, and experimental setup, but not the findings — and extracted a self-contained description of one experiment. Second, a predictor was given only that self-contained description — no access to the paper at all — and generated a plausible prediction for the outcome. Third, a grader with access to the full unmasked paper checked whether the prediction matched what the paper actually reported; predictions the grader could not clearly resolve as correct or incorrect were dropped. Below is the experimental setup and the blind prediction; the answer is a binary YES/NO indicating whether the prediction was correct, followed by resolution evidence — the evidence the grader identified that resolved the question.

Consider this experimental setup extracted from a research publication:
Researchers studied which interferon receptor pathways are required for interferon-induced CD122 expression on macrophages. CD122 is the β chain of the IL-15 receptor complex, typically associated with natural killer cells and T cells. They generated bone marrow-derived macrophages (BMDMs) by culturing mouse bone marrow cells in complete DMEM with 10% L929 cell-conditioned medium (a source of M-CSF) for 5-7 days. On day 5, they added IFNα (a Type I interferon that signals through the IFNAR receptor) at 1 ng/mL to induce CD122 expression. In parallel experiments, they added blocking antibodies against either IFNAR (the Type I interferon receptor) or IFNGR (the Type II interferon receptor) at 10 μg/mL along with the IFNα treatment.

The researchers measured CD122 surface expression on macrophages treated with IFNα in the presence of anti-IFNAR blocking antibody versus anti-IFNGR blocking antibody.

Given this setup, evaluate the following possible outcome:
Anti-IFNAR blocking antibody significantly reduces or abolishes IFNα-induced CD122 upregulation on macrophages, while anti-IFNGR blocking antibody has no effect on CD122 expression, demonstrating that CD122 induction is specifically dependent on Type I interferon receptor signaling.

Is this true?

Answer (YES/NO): YES